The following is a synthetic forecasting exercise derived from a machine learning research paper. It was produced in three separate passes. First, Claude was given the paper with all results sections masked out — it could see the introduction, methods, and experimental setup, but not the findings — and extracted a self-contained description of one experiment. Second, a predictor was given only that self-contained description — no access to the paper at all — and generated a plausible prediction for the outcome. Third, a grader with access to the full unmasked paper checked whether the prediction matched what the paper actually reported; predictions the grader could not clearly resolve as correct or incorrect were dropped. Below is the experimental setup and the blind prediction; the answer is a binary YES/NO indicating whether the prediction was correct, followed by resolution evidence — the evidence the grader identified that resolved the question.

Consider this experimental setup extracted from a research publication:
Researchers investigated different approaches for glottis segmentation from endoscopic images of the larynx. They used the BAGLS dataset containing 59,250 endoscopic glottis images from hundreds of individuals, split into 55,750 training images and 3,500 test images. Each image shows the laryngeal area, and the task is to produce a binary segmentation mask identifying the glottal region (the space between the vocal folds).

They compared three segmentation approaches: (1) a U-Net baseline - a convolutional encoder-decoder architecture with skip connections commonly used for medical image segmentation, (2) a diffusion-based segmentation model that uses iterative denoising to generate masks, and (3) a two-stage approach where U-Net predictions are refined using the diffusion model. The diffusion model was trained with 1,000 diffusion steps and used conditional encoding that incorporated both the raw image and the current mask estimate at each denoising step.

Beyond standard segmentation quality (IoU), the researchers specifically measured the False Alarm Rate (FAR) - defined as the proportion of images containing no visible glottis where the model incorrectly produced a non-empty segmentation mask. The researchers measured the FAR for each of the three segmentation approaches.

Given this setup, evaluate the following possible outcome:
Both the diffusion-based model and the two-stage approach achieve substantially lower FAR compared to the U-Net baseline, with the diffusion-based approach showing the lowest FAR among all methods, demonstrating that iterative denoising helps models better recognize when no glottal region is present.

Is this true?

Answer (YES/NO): NO